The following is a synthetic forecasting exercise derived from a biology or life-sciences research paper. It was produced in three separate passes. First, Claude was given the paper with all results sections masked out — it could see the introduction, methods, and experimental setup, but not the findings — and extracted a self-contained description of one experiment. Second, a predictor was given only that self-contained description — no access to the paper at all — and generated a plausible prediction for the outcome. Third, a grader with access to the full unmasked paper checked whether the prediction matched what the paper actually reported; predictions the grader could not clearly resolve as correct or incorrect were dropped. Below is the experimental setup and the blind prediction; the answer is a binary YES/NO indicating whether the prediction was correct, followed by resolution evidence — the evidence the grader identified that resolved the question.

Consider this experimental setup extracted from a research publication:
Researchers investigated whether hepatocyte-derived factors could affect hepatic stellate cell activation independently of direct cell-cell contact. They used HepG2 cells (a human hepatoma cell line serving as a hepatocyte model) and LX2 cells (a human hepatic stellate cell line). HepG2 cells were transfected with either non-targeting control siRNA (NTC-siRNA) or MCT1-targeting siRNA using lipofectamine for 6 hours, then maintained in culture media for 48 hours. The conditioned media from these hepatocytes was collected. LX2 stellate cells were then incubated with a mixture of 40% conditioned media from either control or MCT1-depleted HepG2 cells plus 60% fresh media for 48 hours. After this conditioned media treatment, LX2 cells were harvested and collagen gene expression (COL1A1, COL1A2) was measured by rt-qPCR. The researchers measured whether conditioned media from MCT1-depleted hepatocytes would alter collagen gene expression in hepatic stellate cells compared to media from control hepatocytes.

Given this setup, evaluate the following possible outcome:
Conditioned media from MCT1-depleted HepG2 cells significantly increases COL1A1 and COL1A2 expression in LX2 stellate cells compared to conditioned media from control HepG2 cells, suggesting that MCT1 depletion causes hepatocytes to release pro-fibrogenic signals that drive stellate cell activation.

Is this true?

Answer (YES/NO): NO